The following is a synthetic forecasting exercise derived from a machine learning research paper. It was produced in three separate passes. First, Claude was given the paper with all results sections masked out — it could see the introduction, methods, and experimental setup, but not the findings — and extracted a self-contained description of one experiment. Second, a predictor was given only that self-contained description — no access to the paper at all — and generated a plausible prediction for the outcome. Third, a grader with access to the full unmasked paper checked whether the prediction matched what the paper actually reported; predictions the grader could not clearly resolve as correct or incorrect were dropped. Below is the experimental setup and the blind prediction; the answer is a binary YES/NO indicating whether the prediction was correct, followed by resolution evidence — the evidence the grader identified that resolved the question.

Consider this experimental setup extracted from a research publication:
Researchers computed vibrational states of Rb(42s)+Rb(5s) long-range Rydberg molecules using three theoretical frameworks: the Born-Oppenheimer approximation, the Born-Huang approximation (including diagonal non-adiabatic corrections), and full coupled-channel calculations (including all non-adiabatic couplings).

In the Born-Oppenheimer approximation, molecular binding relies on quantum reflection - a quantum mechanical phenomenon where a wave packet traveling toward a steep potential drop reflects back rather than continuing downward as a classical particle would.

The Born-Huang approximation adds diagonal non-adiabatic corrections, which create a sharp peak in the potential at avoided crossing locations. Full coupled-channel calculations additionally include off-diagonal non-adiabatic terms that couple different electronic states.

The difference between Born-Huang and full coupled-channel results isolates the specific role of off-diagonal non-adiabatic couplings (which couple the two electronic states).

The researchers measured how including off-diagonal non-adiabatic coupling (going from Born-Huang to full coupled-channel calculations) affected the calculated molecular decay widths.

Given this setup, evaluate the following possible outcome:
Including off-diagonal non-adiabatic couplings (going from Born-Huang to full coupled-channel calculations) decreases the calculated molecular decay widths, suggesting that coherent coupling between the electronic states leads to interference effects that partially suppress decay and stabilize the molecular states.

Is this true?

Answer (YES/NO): YES